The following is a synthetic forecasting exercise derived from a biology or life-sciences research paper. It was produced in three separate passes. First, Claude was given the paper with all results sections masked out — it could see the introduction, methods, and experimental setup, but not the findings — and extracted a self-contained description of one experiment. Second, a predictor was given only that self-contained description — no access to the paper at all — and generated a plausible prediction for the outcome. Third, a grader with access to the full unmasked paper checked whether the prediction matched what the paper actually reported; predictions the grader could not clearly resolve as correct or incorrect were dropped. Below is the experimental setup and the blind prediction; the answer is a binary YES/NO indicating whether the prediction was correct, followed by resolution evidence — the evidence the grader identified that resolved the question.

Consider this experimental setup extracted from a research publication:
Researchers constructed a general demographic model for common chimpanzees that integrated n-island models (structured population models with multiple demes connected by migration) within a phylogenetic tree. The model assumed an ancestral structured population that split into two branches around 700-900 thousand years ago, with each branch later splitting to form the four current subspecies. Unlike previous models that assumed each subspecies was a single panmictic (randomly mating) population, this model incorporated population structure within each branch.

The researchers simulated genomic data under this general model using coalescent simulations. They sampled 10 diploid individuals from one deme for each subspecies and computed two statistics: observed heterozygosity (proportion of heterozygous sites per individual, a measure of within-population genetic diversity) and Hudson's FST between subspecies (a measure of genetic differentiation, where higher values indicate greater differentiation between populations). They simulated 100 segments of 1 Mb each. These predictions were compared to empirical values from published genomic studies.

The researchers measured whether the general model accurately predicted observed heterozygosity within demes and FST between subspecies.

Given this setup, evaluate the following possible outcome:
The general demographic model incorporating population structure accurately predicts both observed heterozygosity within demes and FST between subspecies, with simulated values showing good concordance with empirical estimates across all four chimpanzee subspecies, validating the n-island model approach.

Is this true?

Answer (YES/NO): NO